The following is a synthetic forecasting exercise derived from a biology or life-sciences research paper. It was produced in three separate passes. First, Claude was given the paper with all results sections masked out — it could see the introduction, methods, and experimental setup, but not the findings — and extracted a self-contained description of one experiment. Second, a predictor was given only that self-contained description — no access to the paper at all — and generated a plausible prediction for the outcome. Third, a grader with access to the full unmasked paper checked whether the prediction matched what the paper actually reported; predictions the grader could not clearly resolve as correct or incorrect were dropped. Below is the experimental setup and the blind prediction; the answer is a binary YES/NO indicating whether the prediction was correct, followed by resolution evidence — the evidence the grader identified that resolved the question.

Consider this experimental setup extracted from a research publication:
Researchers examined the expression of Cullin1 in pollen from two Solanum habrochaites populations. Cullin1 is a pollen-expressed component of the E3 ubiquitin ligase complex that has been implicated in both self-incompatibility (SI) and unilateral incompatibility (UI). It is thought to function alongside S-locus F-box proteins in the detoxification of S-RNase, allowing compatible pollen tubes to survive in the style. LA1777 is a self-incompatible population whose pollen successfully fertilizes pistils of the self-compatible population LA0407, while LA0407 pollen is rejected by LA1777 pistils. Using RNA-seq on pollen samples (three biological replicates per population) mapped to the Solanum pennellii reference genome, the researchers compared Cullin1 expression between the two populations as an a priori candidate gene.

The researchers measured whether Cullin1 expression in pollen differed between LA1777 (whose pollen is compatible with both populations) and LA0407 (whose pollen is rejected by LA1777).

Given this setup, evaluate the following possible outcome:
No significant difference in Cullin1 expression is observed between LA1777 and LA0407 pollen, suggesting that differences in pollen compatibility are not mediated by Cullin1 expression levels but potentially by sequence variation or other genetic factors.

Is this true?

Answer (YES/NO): YES